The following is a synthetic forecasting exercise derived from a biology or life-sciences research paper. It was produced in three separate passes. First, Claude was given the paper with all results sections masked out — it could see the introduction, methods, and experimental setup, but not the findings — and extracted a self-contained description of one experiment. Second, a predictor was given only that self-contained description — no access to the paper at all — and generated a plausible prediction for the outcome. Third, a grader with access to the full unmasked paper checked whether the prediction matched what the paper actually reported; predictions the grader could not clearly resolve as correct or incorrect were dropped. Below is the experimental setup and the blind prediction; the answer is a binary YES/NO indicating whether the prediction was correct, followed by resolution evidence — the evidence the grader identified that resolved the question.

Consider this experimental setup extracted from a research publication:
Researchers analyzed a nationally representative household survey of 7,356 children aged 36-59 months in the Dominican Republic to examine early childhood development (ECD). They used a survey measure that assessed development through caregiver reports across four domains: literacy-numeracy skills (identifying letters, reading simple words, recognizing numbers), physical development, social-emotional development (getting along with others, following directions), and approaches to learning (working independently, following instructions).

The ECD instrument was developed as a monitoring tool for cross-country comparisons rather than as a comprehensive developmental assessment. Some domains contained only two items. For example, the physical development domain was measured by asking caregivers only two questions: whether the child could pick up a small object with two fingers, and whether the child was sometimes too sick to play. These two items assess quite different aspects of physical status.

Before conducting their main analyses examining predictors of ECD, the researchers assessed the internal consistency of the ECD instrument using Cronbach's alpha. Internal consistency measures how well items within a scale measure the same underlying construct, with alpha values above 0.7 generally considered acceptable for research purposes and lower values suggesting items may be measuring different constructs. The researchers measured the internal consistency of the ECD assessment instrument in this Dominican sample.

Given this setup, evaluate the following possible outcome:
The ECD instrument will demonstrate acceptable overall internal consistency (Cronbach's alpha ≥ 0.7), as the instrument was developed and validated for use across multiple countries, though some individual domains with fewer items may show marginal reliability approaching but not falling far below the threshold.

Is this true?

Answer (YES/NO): NO